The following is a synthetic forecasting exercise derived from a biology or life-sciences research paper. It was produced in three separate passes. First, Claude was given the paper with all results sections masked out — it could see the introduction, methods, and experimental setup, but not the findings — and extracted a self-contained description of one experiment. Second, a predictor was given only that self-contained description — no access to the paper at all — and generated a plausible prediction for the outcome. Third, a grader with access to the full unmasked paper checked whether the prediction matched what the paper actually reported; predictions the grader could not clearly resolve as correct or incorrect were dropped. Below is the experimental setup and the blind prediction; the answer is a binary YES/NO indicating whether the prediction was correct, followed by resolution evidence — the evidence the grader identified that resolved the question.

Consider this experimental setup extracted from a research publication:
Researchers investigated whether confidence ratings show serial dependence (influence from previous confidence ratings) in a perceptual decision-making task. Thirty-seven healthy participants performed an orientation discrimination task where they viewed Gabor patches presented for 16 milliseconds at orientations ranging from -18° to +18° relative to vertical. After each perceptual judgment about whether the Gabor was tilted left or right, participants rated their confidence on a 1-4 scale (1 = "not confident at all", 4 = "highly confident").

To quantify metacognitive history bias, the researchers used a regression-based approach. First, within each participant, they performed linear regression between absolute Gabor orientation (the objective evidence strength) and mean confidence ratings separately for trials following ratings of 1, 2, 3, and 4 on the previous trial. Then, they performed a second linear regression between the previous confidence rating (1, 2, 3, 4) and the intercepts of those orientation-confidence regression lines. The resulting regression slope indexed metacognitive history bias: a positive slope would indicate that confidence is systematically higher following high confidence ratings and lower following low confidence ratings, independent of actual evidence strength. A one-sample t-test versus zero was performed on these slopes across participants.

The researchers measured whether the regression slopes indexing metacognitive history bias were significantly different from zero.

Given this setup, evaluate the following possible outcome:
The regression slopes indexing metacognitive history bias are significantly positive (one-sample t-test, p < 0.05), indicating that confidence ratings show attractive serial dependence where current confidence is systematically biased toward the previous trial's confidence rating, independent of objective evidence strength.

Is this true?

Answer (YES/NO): YES